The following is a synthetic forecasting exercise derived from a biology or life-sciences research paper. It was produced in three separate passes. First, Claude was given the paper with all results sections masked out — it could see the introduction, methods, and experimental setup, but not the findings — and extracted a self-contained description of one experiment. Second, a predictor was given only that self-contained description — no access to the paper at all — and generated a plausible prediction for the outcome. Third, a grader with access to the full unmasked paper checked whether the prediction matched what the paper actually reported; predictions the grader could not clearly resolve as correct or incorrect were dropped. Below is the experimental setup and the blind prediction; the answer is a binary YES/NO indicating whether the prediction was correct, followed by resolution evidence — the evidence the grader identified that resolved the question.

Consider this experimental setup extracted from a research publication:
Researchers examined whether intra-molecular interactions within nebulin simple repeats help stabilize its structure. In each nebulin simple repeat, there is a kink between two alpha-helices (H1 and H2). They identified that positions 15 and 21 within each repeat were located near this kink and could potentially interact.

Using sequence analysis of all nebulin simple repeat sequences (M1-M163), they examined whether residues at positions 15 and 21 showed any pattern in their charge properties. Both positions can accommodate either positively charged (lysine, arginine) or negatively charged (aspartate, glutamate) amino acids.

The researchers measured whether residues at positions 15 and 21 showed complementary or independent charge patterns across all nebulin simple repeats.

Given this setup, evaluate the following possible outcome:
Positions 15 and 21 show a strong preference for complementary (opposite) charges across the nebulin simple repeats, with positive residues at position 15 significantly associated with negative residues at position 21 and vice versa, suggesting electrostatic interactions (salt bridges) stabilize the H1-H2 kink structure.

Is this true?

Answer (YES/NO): YES